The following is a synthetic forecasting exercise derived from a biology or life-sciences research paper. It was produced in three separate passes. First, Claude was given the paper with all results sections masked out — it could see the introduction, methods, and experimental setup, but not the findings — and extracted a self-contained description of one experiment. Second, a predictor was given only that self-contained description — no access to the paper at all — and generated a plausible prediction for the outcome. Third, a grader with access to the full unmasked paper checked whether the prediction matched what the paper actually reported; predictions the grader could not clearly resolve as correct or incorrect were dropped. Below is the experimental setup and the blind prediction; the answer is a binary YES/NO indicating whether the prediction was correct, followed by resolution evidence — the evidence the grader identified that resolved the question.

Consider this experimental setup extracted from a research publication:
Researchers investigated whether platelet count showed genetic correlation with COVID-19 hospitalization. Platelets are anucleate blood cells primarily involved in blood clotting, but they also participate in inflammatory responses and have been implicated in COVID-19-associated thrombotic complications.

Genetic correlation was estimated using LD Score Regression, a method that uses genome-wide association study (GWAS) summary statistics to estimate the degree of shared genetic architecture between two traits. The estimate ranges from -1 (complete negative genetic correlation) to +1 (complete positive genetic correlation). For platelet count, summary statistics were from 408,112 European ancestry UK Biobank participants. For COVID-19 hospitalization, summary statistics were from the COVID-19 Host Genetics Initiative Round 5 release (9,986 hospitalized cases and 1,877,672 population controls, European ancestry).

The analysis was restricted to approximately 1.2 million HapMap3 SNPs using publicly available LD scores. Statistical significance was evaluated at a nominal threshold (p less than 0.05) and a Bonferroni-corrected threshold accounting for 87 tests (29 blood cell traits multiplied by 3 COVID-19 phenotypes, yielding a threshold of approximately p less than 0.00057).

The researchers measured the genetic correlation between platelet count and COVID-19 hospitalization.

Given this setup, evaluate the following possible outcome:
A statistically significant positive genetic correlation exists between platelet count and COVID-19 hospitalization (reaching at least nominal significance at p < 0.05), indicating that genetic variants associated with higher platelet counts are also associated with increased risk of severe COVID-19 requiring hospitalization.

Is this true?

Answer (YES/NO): NO